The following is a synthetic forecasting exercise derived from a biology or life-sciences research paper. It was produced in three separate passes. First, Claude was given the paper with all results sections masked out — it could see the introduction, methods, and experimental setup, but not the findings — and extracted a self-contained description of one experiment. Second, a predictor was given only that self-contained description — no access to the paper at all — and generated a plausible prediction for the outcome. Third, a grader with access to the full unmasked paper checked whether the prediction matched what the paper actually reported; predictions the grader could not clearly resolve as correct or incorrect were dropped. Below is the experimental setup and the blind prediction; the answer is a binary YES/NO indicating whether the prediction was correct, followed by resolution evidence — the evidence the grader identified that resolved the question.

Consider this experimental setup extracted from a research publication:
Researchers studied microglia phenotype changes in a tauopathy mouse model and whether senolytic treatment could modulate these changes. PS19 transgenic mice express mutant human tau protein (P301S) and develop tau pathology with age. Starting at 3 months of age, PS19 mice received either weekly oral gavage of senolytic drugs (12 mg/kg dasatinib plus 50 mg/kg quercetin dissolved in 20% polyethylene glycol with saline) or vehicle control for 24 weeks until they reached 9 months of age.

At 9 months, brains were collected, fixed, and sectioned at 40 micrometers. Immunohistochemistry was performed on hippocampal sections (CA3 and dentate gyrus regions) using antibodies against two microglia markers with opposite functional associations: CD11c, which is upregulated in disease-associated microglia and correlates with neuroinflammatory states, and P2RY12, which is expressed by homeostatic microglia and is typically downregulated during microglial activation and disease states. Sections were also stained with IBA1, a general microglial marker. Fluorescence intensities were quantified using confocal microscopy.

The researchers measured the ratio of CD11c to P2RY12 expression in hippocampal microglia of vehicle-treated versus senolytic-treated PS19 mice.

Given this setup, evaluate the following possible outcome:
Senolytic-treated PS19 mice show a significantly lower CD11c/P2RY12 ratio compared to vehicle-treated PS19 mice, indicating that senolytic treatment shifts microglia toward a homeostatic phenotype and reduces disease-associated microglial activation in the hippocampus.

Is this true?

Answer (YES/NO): YES